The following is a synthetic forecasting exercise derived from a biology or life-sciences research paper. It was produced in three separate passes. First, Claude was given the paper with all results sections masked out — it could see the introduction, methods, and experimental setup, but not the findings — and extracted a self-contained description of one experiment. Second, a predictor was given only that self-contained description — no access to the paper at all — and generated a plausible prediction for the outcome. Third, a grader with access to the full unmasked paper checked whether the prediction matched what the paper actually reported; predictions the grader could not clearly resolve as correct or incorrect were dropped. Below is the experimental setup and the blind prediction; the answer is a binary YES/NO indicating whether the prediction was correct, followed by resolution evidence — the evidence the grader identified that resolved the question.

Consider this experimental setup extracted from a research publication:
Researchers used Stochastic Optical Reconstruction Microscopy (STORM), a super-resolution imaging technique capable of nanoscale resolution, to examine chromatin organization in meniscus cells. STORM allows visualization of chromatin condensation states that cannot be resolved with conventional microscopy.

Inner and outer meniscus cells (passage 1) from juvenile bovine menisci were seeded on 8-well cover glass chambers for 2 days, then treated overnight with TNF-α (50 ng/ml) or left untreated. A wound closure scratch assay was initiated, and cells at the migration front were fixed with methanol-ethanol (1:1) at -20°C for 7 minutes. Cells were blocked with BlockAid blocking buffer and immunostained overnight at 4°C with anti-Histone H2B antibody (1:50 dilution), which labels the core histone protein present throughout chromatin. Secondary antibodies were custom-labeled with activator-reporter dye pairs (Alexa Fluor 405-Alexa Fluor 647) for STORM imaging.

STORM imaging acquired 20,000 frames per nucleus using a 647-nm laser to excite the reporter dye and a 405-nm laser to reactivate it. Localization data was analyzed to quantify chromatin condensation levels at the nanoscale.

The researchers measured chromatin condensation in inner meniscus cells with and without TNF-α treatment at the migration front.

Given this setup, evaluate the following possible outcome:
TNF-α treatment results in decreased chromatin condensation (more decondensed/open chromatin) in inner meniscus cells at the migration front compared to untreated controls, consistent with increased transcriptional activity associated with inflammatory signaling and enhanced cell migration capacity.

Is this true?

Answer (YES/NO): NO